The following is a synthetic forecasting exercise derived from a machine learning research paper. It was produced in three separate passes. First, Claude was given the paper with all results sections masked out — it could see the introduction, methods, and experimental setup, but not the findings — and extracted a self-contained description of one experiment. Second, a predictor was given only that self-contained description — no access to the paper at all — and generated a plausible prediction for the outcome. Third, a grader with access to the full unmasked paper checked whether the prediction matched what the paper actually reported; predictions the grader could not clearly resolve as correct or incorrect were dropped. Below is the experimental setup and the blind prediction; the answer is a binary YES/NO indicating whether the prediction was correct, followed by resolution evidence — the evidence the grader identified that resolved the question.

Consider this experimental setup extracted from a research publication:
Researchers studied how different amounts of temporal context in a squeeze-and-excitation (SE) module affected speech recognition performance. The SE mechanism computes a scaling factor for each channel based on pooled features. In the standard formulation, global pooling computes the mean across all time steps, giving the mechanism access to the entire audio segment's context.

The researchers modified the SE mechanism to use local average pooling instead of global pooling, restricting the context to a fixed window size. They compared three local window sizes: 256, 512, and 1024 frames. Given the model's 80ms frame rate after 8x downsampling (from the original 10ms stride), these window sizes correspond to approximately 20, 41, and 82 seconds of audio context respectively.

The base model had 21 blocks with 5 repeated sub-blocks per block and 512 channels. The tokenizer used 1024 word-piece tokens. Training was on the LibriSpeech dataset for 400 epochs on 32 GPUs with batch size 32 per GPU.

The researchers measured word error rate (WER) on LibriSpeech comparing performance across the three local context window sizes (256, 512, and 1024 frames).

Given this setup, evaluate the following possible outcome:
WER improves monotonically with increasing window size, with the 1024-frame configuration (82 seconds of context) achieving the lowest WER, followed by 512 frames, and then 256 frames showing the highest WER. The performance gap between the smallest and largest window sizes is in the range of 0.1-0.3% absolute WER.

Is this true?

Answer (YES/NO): NO